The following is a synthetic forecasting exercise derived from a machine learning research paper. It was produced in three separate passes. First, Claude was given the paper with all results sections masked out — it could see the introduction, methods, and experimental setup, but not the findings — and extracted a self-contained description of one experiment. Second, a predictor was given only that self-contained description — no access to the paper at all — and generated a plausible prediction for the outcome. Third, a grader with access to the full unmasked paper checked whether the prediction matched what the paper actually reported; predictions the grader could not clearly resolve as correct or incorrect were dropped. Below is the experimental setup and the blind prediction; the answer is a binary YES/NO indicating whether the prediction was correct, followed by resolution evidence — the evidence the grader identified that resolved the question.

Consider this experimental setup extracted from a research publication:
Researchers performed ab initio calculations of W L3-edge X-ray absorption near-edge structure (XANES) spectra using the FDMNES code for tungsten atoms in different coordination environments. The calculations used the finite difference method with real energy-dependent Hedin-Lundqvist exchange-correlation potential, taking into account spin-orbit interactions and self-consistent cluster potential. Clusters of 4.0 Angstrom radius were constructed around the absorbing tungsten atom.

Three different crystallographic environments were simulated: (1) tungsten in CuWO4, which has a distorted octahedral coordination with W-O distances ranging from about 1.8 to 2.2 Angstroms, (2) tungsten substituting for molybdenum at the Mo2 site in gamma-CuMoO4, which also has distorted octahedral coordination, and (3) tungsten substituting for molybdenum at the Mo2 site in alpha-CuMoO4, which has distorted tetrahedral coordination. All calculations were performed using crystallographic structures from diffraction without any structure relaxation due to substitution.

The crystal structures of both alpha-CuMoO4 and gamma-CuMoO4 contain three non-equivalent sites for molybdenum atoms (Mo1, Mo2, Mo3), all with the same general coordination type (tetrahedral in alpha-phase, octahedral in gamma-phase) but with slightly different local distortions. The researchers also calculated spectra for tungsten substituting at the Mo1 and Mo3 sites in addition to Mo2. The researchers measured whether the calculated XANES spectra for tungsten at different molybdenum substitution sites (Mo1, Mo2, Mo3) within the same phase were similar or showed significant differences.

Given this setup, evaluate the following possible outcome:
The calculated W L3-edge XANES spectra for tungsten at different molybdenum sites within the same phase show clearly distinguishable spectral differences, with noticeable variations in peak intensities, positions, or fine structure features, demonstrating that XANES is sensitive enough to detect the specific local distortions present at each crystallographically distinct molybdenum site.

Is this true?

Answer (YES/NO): NO